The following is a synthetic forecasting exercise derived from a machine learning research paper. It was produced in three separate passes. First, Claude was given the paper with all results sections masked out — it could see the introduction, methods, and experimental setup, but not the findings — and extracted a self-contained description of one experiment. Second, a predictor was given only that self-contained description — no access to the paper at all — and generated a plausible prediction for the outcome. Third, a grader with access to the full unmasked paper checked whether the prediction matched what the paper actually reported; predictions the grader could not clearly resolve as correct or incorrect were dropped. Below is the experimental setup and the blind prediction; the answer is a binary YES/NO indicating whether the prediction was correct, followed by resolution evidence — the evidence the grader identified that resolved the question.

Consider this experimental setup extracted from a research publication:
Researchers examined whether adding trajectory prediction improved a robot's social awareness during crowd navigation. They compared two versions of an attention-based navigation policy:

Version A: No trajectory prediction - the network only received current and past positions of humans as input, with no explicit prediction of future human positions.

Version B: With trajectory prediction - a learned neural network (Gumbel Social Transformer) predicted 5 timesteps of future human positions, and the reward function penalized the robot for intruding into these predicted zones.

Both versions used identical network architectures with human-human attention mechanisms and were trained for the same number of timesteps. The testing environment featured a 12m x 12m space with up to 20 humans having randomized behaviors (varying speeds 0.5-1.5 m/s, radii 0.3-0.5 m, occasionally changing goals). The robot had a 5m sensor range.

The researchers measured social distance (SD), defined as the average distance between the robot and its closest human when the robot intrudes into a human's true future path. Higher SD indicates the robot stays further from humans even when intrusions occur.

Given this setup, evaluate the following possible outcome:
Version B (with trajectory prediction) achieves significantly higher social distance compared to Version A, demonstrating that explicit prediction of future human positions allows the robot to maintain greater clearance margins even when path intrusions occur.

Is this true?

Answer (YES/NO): YES